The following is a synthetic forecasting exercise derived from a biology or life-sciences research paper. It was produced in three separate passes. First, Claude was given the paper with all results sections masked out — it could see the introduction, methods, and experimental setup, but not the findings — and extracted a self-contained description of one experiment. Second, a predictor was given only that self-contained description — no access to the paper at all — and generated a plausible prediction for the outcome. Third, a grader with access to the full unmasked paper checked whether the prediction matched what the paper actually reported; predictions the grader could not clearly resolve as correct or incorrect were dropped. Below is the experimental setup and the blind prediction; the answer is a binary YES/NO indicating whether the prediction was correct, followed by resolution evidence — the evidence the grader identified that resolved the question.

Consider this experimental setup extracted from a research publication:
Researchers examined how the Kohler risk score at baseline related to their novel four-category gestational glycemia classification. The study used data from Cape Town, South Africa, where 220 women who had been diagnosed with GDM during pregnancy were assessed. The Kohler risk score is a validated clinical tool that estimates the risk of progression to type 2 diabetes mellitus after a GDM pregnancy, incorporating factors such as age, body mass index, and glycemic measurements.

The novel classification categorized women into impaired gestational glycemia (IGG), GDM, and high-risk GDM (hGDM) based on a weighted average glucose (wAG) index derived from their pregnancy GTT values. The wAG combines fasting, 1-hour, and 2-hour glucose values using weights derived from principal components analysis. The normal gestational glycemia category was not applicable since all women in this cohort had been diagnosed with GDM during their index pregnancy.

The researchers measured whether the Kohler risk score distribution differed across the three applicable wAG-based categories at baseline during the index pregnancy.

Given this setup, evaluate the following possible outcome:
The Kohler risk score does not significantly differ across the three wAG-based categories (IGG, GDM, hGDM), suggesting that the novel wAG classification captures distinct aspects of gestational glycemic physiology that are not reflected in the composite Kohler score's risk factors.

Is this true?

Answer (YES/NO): NO